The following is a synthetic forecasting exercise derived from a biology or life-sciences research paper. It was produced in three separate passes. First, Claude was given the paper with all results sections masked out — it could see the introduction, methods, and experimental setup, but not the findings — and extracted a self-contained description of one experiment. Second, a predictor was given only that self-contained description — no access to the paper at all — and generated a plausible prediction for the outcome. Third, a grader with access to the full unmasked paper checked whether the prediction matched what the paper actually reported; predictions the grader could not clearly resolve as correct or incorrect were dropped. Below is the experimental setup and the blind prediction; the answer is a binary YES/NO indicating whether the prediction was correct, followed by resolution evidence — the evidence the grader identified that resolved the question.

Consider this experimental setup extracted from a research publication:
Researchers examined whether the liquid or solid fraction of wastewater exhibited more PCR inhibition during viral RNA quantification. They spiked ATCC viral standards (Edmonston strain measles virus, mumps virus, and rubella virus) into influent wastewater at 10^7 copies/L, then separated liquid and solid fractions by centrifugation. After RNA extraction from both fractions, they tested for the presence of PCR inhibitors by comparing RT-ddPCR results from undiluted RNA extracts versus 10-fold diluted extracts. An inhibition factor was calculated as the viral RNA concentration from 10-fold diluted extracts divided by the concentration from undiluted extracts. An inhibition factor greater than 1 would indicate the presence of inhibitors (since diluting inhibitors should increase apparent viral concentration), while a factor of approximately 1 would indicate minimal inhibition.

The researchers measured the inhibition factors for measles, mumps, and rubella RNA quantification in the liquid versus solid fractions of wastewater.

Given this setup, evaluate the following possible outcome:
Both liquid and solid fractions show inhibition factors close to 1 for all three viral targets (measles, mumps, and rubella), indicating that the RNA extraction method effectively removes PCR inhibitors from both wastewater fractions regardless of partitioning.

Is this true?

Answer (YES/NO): NO